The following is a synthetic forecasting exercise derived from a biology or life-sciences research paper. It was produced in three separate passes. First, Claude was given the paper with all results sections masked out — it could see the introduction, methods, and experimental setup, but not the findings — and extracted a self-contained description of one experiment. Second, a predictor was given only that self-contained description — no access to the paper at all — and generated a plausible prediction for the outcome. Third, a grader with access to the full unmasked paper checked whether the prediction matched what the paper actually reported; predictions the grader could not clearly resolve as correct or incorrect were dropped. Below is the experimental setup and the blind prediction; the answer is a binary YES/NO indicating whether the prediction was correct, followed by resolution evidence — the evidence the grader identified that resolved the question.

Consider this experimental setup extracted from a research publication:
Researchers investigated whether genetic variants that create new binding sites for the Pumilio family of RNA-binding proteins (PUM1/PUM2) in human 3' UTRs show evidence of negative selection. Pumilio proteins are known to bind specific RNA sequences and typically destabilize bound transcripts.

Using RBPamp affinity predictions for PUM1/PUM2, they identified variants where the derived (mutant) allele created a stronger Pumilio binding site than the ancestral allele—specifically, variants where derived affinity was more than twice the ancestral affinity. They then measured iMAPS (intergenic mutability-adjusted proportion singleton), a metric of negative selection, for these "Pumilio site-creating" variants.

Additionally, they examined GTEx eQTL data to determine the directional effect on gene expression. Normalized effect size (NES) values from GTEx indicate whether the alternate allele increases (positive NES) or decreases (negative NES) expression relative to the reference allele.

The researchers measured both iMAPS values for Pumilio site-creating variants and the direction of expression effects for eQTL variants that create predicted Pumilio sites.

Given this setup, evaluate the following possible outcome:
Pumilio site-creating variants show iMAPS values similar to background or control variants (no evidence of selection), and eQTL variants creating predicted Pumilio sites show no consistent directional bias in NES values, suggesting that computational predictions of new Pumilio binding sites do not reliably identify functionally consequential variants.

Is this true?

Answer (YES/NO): NO